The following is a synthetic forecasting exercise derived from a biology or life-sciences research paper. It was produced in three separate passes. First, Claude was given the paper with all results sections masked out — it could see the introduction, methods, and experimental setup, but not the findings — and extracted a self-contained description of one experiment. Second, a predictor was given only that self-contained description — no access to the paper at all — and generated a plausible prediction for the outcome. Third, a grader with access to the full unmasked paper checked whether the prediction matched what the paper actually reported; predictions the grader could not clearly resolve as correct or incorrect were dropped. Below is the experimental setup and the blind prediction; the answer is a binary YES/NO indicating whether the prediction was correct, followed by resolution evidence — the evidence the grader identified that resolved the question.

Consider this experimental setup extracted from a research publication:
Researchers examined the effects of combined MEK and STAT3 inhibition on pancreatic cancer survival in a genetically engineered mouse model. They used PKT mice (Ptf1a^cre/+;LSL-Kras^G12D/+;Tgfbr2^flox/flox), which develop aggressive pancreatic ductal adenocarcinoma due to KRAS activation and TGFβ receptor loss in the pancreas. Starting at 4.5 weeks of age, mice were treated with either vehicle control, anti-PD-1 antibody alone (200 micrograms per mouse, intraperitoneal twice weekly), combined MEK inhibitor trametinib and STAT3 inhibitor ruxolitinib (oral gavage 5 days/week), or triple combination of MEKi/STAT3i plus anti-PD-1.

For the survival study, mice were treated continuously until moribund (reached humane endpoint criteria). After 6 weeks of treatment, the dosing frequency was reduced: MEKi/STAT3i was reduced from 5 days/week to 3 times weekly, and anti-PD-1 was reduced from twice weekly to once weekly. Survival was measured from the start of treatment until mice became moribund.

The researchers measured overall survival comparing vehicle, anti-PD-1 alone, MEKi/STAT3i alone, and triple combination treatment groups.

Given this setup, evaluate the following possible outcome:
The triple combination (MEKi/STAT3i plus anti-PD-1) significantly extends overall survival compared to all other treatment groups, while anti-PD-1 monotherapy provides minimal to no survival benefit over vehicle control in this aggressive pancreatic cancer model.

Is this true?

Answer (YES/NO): YES